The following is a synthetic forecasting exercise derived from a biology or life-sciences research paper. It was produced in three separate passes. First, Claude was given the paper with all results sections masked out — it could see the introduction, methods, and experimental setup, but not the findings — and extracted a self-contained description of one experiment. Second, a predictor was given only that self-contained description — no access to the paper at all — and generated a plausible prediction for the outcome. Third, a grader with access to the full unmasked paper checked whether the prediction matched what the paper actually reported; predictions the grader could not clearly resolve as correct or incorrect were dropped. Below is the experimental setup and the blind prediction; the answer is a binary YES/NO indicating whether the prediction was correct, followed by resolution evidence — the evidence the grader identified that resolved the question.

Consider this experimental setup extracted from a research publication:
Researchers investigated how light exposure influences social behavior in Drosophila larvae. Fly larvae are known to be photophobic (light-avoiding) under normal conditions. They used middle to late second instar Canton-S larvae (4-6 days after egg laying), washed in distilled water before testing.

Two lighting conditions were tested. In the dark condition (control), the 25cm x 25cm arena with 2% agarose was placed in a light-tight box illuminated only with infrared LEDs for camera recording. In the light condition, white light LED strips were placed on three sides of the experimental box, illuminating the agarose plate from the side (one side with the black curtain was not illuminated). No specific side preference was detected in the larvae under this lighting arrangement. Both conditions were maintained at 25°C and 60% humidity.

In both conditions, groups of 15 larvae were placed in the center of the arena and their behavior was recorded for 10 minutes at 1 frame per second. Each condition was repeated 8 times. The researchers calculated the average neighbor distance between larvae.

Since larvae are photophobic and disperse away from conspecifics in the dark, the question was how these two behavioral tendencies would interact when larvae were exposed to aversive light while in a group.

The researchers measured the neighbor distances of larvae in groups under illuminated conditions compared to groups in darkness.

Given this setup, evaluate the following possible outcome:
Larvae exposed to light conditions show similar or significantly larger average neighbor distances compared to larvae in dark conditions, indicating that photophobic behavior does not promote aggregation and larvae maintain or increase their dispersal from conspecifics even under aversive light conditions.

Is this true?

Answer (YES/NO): YES